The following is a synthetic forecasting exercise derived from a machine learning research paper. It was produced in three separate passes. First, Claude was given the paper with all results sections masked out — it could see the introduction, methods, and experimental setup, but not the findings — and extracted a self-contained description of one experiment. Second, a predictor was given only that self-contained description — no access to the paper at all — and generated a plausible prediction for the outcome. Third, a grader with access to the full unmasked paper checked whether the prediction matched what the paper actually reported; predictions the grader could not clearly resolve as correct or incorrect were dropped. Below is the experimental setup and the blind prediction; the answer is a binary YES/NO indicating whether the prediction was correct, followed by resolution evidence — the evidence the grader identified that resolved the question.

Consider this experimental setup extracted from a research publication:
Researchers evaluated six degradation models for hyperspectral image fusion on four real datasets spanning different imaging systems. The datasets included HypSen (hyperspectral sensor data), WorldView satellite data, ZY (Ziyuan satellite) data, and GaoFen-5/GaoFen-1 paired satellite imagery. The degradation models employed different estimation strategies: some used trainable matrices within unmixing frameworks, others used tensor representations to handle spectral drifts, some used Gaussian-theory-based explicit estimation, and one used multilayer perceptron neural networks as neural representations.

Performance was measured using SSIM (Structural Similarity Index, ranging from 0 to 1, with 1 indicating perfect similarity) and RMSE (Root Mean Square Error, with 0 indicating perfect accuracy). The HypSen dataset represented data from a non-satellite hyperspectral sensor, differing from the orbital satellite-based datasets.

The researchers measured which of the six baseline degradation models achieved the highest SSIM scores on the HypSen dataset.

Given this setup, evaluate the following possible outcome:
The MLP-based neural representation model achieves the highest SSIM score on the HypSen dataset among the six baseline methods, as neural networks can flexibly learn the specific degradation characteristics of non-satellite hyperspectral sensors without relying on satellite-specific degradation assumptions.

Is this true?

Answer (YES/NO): NO